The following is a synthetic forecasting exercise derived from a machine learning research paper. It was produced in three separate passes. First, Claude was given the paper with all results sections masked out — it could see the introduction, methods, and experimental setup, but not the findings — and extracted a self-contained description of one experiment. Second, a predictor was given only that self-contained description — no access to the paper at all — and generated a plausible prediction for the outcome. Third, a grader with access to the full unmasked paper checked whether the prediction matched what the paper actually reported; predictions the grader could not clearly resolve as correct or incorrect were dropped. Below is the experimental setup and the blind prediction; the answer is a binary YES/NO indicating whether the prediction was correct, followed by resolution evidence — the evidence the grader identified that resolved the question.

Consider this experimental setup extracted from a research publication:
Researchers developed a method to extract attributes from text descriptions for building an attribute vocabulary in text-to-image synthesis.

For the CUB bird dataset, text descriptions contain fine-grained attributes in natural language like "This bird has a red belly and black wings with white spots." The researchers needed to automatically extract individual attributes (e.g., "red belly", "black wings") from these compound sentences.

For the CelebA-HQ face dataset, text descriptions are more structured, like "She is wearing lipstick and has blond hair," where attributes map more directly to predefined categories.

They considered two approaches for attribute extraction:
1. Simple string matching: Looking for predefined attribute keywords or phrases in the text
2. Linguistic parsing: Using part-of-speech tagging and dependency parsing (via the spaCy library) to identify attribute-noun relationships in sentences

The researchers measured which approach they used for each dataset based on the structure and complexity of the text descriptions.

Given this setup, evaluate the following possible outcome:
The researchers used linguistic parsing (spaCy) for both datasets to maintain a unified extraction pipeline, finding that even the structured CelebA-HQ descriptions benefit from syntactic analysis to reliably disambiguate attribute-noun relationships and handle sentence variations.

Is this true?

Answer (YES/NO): NO